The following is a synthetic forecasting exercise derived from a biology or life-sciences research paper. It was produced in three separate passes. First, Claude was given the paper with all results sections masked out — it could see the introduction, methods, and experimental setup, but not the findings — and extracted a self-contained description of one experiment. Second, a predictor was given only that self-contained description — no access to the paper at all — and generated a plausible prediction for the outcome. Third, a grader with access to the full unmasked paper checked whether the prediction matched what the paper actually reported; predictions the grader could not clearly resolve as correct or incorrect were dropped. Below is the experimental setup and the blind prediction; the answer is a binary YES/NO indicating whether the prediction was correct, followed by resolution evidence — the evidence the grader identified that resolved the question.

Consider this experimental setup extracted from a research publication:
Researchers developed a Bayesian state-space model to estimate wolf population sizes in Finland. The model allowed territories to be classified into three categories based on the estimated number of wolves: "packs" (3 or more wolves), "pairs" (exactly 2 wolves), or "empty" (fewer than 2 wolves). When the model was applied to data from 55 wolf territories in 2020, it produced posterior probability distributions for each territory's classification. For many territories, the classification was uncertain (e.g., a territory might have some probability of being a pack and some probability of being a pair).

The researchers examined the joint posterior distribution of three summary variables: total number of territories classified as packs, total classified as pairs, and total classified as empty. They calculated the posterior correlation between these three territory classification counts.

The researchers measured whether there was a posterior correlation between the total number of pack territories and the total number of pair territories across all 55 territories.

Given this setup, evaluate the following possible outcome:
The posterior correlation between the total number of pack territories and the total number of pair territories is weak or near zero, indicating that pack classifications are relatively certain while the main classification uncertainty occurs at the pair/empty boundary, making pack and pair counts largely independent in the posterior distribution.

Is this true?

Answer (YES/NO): NO